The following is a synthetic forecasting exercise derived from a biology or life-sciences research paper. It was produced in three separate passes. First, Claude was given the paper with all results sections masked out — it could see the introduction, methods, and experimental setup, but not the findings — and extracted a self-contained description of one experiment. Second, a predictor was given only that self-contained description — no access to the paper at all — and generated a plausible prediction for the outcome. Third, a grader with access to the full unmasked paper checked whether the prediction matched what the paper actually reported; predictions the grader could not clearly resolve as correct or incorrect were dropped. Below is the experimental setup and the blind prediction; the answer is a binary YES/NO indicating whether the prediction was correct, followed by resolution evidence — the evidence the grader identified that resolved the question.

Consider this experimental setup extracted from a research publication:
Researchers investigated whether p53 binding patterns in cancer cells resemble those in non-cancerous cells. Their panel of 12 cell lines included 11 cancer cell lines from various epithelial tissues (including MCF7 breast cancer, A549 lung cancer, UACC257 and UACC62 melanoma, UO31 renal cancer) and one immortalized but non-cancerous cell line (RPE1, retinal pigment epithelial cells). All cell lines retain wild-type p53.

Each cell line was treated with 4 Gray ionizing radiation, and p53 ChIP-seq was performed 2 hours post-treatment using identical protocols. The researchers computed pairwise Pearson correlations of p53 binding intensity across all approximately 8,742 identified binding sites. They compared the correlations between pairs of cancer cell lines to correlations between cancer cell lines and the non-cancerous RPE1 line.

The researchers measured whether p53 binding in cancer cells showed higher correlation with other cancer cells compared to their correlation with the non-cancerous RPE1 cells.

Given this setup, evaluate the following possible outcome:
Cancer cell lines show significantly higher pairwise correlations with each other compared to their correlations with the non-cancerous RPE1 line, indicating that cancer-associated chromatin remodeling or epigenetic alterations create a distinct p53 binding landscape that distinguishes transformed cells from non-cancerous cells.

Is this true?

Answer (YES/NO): NO